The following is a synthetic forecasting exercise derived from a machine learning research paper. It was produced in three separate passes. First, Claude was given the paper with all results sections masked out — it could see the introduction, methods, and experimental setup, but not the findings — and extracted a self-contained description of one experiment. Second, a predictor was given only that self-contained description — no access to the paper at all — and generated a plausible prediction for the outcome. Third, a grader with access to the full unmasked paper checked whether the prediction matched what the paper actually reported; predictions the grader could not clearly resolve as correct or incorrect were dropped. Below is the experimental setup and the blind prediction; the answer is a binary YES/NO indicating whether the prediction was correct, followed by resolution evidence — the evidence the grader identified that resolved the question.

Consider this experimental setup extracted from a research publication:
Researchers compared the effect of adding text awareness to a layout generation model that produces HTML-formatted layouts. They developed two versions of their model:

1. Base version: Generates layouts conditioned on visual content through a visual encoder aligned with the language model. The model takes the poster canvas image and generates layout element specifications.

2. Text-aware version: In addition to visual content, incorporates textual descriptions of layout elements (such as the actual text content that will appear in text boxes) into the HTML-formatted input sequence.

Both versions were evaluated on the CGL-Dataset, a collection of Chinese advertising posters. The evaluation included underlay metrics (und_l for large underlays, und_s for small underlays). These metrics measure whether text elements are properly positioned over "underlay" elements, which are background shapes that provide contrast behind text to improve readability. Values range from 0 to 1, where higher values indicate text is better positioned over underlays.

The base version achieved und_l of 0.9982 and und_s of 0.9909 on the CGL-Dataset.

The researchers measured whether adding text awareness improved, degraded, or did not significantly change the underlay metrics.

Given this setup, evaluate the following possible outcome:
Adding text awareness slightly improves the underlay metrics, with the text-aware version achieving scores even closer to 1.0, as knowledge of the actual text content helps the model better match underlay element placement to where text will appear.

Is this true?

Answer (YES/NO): NO